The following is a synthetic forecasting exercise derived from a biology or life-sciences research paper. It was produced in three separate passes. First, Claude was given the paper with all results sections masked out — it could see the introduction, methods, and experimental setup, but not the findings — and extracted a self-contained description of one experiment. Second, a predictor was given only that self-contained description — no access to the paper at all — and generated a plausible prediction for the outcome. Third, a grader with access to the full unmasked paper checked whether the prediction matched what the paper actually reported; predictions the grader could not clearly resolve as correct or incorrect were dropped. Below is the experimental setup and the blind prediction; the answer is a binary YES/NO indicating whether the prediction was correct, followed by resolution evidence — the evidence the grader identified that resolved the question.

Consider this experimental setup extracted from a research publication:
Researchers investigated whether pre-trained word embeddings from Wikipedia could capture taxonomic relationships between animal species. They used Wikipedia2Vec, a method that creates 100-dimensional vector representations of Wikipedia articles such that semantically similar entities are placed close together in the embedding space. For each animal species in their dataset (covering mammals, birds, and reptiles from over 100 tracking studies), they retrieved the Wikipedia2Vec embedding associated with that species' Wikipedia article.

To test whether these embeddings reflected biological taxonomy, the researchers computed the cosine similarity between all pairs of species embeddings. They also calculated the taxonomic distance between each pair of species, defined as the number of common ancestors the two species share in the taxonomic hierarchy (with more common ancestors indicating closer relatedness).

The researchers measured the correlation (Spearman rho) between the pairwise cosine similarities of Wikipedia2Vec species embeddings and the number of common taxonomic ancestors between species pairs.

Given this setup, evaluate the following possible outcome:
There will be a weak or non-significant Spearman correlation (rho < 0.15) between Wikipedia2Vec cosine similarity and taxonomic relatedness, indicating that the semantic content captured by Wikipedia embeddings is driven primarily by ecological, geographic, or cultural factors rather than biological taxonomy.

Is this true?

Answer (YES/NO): NO